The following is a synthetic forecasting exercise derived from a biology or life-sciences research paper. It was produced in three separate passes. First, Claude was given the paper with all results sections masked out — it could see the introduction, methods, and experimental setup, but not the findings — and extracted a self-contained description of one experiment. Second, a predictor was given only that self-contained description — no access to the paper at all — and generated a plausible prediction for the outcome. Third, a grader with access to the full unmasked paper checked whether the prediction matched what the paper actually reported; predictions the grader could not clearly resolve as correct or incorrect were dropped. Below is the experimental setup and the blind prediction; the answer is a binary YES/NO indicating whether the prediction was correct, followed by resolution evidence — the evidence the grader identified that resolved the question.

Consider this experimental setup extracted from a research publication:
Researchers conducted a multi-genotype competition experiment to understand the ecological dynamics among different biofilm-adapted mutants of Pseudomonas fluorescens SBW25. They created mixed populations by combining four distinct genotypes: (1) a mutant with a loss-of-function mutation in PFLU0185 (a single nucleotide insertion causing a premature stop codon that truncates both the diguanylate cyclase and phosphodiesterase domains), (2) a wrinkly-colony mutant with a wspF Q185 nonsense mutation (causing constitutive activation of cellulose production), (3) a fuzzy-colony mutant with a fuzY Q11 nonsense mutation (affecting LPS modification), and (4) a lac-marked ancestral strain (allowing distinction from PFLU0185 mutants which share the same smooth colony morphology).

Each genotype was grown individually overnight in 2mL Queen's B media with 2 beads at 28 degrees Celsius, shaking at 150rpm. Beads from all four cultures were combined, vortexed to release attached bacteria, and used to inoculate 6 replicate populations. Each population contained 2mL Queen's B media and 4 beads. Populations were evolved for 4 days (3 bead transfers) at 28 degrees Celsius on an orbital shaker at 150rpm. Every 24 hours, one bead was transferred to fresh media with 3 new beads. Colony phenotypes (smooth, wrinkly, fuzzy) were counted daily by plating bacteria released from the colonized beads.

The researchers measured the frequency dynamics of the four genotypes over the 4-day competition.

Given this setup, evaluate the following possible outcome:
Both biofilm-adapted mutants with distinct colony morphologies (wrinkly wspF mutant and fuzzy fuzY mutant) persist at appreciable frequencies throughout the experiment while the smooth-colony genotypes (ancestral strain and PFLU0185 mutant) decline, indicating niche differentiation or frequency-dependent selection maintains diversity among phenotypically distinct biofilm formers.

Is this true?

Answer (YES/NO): NO